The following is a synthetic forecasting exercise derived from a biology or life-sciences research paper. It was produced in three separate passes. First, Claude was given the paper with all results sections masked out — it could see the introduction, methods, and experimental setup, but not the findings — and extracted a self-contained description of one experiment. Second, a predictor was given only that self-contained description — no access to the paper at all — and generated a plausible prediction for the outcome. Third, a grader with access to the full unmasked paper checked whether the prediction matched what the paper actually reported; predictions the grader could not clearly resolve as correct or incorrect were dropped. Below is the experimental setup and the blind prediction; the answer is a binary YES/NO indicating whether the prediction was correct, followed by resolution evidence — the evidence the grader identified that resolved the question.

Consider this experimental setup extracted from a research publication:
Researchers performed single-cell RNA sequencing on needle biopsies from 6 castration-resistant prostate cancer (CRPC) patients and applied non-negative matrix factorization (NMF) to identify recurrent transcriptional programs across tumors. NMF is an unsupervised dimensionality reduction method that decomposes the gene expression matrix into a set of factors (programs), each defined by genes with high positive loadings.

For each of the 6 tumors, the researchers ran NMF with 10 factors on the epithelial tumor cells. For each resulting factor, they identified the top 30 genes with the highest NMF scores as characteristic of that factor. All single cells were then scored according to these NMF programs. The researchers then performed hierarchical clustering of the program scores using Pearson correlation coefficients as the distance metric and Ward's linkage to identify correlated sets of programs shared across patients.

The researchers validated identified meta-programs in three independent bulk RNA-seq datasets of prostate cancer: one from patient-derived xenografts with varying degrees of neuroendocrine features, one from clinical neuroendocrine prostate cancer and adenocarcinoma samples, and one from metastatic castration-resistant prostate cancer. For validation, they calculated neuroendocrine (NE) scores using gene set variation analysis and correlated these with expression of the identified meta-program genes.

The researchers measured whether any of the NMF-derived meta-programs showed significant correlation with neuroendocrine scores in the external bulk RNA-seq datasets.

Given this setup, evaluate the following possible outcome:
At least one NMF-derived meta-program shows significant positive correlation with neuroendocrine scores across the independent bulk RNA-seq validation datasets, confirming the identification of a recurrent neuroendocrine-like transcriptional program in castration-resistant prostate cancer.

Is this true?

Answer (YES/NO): YES